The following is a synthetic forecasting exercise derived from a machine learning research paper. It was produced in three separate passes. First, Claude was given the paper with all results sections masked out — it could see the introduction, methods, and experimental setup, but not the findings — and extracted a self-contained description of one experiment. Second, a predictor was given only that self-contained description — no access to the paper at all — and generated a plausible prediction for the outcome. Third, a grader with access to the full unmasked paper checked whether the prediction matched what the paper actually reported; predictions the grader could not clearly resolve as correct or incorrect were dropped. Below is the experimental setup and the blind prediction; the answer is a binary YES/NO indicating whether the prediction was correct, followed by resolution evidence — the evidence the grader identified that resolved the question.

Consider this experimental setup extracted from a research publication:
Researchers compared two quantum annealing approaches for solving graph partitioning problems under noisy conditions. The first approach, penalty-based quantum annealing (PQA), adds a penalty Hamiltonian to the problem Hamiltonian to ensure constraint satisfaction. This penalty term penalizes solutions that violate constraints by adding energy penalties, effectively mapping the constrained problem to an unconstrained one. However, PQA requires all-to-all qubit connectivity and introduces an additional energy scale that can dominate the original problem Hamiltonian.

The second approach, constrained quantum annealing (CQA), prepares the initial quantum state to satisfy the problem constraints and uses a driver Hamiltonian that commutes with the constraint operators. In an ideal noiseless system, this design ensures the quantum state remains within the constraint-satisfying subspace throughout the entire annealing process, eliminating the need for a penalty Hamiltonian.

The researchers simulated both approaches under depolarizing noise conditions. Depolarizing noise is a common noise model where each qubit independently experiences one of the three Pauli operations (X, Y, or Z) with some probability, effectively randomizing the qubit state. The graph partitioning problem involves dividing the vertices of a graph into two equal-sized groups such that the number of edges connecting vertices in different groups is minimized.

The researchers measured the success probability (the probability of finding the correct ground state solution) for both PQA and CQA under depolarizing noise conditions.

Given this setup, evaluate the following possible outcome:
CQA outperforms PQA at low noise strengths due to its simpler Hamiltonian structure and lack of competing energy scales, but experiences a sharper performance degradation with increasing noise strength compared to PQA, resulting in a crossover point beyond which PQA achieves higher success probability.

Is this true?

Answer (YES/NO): NO